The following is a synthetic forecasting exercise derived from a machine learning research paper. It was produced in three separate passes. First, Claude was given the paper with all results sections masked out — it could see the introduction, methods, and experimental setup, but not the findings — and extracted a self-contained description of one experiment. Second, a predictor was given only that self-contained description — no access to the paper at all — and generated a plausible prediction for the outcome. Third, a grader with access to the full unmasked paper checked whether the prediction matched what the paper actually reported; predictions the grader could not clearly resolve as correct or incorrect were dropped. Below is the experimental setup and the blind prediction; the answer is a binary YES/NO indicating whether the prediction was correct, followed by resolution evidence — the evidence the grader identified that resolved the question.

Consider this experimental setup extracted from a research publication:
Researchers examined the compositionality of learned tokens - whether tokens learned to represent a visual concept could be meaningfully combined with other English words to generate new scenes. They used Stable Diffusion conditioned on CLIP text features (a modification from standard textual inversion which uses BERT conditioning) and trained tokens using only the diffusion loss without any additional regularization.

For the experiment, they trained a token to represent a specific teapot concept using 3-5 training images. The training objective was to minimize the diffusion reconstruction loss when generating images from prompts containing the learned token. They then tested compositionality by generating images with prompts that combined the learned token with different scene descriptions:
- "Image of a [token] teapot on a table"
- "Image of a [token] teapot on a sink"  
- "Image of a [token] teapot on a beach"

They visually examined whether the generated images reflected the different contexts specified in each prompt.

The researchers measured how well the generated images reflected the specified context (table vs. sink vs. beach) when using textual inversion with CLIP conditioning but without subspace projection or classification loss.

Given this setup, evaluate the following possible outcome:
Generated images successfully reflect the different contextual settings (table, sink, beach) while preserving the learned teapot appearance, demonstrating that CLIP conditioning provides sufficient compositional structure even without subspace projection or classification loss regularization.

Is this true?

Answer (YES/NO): NO